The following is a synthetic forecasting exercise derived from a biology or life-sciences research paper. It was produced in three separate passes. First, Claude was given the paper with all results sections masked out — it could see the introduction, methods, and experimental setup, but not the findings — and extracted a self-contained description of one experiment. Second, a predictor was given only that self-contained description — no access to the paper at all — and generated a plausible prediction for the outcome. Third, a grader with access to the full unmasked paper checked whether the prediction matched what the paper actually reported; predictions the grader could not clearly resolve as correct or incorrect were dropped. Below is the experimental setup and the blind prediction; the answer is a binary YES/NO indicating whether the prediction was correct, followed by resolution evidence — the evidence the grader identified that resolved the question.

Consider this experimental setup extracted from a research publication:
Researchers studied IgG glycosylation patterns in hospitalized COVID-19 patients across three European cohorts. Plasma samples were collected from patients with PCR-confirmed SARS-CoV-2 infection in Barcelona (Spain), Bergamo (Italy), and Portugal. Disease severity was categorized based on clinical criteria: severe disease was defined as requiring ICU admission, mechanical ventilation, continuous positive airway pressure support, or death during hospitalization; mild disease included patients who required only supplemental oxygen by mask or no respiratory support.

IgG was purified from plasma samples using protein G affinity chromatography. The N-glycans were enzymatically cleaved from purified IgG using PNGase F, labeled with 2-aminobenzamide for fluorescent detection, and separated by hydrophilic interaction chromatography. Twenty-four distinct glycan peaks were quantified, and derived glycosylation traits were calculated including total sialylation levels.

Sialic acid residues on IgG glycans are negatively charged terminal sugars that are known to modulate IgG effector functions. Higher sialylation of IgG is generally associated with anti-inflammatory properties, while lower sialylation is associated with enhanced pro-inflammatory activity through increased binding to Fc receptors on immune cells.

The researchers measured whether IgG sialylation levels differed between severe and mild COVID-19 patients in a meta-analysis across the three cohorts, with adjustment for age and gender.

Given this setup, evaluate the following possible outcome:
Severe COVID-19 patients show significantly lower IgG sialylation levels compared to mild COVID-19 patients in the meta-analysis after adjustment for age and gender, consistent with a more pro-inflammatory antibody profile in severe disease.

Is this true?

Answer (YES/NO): NO